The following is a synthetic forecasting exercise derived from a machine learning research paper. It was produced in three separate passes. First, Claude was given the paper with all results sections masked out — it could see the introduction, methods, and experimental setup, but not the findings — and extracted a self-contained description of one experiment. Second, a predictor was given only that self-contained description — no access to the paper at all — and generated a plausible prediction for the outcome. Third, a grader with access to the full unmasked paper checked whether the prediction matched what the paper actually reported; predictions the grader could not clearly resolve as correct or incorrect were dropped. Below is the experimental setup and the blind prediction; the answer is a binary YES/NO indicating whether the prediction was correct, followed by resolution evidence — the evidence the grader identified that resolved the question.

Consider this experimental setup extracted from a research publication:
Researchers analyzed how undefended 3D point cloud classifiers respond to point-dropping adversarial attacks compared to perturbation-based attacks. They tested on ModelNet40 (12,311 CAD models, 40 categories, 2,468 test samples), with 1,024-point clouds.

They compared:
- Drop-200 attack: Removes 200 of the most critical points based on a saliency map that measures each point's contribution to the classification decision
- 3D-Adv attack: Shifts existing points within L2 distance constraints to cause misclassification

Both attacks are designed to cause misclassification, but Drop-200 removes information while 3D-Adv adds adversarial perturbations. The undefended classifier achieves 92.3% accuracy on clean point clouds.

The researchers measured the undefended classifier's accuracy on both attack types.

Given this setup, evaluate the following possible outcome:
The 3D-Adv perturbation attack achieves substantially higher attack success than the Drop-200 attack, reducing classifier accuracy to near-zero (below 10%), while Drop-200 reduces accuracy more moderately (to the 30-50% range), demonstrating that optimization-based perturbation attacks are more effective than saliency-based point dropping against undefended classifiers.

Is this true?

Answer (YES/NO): NO